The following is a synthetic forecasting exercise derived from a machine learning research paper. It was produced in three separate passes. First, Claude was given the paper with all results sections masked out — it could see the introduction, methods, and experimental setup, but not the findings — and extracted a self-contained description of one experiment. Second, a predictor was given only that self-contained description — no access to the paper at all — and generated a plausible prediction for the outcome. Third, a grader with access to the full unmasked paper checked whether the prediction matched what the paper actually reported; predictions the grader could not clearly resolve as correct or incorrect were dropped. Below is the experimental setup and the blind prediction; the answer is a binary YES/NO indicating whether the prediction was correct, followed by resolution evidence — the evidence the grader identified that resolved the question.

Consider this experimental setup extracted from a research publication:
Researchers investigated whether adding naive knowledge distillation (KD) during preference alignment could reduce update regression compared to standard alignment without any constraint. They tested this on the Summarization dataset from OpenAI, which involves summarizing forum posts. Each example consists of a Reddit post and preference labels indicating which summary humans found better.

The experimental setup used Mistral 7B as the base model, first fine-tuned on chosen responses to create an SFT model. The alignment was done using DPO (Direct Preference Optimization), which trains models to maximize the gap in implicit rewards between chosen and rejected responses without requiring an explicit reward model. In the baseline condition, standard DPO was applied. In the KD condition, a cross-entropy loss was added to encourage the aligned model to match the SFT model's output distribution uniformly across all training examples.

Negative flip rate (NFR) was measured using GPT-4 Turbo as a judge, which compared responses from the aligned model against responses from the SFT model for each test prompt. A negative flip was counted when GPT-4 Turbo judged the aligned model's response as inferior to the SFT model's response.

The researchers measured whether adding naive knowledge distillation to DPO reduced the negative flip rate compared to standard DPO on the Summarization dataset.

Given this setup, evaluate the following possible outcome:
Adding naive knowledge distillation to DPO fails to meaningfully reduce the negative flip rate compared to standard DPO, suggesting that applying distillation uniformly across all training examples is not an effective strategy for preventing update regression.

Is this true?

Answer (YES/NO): NO